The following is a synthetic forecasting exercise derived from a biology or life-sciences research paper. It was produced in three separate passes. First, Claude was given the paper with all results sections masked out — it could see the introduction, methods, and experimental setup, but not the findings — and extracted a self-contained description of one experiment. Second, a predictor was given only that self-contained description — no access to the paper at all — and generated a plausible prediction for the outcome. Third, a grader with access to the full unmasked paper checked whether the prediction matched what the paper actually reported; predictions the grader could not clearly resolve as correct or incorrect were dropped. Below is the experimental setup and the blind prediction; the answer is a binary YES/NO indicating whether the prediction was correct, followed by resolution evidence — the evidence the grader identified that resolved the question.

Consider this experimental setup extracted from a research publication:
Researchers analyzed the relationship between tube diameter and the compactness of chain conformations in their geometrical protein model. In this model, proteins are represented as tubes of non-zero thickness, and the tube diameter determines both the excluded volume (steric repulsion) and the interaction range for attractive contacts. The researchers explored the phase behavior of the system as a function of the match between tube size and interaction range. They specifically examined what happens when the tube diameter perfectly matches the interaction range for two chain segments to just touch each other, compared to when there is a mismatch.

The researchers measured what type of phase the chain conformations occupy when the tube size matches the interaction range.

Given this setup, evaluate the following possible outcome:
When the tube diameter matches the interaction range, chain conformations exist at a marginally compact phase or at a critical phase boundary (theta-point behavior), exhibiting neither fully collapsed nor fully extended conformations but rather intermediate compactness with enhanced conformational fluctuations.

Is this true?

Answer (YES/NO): YES